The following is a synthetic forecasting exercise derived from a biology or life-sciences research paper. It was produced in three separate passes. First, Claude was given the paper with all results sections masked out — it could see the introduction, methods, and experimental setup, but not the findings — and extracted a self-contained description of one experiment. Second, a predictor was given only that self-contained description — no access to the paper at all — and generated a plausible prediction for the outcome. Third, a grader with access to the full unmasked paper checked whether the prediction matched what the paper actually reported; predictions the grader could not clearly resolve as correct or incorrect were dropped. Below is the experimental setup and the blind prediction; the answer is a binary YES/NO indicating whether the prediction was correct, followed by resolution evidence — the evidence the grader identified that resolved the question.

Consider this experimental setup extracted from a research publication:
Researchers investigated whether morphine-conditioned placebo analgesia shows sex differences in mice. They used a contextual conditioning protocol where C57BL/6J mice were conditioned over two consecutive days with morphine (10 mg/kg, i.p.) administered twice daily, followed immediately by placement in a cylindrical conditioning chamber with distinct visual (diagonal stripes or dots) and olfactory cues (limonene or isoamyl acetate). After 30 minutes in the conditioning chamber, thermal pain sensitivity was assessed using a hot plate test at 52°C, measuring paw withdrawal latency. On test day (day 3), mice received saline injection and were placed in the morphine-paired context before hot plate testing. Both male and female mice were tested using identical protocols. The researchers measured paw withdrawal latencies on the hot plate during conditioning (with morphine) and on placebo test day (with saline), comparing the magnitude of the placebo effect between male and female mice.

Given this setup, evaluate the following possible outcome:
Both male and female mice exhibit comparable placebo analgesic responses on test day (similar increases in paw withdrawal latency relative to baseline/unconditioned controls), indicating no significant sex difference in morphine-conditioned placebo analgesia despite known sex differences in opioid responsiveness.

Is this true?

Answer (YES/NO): NO